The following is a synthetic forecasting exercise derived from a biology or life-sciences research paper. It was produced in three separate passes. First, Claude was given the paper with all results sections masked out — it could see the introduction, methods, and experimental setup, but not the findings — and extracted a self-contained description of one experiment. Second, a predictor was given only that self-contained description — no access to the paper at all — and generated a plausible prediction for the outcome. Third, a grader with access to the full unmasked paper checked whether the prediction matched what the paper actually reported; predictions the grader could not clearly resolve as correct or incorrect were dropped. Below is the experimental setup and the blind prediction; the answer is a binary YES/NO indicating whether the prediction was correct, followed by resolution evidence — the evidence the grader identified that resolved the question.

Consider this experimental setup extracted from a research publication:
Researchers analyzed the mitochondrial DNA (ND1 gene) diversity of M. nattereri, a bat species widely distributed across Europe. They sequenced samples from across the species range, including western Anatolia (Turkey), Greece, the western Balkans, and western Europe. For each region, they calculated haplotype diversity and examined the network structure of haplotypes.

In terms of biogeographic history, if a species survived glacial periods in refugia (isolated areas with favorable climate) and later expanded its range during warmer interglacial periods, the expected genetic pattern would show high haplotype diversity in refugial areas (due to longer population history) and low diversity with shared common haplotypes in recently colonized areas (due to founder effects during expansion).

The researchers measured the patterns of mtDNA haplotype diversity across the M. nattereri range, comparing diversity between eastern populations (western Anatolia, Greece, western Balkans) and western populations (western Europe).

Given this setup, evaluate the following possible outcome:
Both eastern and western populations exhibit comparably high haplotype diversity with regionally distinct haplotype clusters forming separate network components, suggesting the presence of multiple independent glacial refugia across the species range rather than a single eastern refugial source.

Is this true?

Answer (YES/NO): NO